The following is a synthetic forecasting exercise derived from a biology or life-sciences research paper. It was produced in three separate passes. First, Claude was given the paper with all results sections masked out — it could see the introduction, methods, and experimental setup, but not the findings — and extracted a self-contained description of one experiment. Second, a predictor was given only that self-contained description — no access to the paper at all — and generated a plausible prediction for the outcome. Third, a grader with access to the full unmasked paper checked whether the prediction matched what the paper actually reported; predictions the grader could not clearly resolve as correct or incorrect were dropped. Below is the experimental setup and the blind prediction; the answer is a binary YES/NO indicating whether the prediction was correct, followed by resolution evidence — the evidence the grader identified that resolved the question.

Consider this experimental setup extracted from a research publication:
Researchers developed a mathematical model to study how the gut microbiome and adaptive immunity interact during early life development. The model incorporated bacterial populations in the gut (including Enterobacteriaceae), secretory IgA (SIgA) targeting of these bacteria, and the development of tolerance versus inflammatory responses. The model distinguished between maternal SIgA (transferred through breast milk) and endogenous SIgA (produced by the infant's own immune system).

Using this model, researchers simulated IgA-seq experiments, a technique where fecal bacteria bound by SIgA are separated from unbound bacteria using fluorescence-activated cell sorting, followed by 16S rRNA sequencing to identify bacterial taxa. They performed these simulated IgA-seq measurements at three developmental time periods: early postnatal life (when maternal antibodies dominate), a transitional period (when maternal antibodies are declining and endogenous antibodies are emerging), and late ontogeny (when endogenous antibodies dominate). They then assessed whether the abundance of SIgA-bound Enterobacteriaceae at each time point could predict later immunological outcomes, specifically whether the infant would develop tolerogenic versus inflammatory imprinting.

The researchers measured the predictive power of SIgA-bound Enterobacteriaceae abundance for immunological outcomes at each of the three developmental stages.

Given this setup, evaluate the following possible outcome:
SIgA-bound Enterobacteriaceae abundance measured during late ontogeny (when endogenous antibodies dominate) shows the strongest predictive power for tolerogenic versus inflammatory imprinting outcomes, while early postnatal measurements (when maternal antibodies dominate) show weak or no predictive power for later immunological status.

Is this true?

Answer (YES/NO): NO